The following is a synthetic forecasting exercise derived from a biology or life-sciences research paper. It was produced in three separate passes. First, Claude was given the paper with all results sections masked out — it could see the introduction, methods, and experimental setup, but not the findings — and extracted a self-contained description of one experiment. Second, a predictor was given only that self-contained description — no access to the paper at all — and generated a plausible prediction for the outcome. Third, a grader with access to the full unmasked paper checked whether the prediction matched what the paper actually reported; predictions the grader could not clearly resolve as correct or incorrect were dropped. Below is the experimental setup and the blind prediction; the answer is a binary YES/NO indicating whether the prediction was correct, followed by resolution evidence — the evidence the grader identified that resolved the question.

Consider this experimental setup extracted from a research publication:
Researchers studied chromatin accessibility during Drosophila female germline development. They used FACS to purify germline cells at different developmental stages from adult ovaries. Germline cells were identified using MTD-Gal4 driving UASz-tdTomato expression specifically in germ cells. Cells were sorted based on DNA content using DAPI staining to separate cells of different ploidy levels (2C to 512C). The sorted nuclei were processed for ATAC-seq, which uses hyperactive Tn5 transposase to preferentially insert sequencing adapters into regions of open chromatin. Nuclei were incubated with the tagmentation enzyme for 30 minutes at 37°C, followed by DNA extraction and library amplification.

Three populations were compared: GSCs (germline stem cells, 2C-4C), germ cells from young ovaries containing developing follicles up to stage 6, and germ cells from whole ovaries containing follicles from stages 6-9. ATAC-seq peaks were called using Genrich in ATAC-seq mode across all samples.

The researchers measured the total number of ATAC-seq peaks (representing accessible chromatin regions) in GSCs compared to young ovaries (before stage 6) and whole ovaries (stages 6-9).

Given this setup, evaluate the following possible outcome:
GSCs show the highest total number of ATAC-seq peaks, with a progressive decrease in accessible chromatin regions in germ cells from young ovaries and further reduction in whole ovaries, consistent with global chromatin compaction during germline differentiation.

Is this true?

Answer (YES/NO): YES